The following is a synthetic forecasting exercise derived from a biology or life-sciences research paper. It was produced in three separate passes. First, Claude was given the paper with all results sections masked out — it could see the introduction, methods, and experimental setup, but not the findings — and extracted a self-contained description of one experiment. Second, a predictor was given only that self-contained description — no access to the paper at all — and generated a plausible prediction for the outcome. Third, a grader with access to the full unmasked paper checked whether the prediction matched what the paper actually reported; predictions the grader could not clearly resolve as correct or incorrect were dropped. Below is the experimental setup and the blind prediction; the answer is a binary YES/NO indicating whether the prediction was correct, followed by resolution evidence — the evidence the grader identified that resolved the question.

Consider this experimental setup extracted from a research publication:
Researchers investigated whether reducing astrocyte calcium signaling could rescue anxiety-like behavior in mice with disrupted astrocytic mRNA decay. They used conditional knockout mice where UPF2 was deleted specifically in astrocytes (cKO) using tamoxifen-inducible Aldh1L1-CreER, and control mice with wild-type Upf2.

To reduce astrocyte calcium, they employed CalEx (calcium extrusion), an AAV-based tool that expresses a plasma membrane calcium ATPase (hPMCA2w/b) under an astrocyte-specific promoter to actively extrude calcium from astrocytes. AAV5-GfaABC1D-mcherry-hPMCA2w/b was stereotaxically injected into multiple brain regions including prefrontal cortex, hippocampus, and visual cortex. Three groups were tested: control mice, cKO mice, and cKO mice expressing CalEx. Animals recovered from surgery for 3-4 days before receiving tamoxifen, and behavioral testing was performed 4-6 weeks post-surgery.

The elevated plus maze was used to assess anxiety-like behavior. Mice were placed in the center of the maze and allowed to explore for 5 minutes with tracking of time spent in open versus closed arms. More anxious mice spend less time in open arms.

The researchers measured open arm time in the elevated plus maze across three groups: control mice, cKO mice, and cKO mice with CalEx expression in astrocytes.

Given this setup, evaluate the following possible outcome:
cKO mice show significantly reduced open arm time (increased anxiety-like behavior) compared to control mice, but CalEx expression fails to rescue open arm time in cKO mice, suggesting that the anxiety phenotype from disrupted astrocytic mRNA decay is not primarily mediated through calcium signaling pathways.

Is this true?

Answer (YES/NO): NO